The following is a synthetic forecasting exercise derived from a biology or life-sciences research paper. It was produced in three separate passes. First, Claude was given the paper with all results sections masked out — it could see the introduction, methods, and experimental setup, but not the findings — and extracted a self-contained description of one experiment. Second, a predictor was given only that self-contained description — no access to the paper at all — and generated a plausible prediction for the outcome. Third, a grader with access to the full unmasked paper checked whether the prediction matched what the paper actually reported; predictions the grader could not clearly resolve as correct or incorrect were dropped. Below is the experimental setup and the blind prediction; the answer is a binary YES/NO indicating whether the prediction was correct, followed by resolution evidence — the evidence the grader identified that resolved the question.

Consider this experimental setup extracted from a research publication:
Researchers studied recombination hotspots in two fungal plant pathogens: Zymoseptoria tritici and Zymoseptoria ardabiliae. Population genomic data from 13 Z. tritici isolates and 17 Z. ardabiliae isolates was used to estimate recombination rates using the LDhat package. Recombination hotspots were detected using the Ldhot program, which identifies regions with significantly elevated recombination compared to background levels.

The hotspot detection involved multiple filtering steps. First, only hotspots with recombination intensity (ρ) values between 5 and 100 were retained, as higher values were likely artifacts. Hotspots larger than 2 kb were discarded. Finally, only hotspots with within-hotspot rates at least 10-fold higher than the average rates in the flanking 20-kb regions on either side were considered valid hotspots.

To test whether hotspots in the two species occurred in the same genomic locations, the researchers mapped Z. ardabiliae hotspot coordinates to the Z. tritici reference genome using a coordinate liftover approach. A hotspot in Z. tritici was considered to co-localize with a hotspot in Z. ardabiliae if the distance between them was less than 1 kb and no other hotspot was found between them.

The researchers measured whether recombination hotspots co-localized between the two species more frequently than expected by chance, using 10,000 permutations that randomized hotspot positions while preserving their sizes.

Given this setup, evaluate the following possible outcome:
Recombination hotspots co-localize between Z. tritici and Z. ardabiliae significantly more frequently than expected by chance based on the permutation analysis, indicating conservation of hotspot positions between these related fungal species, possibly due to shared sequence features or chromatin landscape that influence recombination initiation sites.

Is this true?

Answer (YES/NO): YES